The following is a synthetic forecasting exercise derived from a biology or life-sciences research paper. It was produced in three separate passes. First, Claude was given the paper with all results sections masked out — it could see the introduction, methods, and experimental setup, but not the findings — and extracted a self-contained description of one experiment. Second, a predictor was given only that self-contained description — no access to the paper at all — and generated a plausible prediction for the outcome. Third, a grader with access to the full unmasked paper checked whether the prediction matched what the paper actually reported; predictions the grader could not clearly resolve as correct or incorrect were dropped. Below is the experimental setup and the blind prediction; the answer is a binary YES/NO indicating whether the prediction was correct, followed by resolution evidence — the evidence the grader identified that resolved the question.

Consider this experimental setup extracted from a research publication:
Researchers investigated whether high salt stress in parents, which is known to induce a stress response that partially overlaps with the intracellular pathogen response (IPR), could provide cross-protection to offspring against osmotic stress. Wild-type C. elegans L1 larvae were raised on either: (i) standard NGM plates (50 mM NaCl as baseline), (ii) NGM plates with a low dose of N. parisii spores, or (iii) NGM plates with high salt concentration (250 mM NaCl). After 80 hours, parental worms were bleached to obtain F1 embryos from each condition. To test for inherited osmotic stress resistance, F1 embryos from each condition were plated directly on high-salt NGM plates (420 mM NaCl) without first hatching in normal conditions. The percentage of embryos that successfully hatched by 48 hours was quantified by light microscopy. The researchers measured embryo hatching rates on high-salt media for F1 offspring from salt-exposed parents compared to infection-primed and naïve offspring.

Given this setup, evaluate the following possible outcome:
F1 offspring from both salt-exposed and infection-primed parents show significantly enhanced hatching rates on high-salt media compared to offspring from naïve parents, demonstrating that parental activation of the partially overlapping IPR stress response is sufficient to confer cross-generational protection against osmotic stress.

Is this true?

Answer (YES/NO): NO